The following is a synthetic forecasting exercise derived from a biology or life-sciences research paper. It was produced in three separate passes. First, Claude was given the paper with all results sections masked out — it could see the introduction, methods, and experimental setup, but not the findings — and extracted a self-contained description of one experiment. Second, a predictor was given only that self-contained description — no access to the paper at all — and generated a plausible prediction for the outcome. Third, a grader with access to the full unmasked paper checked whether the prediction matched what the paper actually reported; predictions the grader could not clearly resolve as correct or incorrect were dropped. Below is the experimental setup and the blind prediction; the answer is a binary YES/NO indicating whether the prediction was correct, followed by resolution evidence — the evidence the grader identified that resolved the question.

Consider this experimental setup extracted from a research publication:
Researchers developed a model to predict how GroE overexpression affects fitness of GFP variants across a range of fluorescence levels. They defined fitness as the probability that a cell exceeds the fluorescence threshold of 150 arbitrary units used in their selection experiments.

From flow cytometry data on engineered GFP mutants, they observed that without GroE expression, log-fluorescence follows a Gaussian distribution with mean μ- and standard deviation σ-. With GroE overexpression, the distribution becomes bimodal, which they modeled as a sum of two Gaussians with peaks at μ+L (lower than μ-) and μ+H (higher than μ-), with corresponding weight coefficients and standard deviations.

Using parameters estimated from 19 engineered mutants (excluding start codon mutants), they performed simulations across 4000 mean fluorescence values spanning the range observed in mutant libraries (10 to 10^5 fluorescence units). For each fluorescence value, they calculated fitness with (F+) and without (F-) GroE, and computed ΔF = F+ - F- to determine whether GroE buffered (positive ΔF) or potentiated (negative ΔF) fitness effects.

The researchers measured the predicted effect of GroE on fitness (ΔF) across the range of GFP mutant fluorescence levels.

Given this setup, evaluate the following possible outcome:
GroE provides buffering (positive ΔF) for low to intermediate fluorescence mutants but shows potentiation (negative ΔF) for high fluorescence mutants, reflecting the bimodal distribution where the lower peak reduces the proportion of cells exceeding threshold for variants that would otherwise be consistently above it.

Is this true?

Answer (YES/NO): NO